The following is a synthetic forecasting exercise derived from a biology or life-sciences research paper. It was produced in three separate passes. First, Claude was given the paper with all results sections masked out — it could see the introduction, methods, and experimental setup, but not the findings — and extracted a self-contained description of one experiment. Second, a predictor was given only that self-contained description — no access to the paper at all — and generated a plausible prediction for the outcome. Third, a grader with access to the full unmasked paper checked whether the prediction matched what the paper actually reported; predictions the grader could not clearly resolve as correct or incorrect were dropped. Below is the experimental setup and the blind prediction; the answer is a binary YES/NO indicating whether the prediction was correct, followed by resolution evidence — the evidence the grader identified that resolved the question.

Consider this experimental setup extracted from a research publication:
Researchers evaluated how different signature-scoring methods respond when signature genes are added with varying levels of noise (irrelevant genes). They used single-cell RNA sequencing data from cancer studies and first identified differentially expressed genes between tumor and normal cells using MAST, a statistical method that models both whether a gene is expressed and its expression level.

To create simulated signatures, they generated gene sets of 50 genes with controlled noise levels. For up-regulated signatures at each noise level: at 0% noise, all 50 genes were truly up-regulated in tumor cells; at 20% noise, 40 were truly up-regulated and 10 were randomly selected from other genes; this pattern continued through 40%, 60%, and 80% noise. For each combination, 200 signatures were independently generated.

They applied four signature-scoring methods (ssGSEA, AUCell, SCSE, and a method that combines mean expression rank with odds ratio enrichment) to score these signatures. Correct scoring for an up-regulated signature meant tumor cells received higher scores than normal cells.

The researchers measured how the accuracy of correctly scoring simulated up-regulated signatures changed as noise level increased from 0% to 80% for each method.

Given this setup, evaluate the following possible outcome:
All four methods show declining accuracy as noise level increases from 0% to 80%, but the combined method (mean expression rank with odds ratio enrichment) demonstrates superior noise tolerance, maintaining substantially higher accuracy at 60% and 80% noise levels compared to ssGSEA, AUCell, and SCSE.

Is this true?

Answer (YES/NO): NO